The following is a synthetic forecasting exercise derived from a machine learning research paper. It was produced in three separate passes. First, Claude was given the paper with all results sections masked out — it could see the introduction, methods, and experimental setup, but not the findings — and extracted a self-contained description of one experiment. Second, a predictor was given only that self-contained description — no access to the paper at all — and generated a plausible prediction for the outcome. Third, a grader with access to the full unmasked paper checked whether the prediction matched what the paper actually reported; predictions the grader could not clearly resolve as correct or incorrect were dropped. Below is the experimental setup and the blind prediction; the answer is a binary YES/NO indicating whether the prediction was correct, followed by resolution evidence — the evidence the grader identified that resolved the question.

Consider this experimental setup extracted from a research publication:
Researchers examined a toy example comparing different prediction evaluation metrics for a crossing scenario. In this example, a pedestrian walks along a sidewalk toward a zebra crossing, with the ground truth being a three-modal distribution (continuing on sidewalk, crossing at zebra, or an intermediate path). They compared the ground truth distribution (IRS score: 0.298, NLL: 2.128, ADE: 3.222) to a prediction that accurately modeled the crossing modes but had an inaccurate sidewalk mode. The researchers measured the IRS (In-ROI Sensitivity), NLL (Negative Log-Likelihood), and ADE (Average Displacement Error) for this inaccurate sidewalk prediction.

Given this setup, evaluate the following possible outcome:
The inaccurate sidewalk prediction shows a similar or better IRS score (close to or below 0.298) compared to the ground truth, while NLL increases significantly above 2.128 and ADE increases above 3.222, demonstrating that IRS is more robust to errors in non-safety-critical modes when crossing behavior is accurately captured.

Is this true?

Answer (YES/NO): NO